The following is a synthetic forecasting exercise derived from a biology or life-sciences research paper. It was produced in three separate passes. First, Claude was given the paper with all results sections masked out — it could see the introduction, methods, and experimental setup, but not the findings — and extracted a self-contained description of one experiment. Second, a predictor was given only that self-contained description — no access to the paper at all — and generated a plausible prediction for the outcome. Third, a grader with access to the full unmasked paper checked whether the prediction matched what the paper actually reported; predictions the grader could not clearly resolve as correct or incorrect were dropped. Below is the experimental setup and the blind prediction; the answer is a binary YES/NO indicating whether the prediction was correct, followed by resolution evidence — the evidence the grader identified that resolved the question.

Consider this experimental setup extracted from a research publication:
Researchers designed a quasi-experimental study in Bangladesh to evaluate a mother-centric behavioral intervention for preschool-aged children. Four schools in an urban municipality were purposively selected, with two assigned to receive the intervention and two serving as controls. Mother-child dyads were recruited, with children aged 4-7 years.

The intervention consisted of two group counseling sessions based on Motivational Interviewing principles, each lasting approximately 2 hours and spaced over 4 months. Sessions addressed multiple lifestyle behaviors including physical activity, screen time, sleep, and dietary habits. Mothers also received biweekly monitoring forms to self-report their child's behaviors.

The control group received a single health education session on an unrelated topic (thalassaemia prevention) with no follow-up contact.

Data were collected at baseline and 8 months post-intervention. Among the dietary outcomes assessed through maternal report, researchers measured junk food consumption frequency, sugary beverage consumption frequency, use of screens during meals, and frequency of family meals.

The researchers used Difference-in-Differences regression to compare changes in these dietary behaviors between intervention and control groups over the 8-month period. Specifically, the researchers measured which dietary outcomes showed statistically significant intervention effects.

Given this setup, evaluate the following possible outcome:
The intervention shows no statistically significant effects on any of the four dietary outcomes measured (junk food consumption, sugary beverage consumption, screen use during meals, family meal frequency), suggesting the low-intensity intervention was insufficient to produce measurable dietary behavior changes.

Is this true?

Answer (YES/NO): YES